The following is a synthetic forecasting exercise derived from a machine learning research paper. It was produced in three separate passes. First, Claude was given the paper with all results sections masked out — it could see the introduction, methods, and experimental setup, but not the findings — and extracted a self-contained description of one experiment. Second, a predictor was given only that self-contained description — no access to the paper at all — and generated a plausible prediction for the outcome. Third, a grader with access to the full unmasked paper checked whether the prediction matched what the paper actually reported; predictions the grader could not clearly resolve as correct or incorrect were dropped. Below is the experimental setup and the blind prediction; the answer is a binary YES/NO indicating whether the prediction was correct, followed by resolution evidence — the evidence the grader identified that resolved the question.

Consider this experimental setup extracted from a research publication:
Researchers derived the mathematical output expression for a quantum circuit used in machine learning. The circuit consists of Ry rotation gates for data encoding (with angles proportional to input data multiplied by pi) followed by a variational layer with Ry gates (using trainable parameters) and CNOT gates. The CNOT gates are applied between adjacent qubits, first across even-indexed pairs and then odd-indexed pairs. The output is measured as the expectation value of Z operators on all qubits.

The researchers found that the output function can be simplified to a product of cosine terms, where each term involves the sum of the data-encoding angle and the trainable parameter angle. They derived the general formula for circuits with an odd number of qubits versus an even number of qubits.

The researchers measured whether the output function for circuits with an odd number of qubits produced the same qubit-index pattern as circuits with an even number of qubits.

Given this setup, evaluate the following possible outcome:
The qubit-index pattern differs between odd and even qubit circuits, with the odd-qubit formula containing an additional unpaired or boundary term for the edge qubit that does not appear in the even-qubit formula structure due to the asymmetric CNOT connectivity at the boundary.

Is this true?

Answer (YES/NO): NO